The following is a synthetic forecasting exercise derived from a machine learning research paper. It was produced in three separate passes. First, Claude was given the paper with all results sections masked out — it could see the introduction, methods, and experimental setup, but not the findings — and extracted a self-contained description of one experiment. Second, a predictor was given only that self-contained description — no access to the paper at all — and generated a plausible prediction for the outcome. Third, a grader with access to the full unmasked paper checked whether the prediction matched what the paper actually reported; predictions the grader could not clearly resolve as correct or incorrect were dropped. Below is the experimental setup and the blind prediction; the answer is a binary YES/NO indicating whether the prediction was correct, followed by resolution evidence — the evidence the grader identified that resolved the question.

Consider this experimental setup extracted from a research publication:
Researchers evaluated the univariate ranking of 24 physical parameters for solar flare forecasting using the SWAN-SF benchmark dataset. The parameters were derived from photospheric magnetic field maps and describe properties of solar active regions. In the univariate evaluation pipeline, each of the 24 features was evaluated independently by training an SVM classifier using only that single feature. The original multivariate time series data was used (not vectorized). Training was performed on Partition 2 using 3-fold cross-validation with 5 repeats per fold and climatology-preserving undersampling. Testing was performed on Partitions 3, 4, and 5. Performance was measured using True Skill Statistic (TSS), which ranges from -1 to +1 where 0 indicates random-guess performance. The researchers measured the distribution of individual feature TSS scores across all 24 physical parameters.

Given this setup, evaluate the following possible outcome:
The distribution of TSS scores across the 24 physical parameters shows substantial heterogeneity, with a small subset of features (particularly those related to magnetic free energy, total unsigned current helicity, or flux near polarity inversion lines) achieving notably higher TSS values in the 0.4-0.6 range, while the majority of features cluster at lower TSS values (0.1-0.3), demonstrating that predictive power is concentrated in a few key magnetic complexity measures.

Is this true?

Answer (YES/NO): NO